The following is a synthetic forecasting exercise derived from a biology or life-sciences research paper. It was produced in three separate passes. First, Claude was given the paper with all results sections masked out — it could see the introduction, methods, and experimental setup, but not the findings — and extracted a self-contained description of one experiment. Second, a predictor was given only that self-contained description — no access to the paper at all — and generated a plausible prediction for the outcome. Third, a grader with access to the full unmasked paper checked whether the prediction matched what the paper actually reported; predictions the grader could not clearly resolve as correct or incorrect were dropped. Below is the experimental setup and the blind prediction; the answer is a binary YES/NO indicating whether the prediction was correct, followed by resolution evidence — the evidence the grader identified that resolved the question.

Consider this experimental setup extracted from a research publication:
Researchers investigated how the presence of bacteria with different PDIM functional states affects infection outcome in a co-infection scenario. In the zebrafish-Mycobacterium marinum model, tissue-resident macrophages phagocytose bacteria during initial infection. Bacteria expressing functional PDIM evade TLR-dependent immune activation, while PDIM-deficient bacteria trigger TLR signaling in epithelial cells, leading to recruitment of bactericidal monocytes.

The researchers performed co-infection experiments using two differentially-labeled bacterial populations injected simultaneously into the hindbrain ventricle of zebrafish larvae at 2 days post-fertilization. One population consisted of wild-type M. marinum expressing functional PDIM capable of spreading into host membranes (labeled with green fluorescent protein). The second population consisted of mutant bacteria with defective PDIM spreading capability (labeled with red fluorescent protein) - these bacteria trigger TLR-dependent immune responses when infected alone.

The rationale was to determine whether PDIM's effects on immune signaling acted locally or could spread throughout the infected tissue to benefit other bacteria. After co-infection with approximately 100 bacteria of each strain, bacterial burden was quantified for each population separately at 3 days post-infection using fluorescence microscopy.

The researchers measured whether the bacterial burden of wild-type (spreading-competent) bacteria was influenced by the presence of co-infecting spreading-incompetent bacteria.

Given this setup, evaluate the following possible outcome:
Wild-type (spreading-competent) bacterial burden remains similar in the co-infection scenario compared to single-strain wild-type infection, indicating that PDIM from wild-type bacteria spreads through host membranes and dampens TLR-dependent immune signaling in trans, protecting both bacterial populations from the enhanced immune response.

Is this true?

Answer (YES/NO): NO